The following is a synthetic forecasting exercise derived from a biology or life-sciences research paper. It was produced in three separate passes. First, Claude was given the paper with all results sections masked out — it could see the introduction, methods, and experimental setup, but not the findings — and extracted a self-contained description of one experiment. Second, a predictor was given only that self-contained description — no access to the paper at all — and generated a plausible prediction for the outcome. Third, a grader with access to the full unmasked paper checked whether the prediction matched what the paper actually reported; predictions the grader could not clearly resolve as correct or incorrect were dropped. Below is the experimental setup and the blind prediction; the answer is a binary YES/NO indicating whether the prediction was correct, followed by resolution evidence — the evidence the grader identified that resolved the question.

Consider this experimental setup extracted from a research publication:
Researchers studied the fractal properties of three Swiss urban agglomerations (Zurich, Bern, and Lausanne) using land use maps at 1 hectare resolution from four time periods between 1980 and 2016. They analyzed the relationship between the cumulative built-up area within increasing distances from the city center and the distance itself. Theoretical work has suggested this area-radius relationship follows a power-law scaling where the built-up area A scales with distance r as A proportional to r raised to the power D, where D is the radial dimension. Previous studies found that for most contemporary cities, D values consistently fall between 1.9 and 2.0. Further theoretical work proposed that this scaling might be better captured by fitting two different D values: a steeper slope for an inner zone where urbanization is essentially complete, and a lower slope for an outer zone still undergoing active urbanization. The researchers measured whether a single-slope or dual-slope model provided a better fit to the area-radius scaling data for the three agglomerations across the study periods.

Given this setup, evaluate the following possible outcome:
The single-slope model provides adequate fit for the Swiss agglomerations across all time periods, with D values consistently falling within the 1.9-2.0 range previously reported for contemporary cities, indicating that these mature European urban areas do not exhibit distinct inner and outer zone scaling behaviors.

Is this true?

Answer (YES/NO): NO